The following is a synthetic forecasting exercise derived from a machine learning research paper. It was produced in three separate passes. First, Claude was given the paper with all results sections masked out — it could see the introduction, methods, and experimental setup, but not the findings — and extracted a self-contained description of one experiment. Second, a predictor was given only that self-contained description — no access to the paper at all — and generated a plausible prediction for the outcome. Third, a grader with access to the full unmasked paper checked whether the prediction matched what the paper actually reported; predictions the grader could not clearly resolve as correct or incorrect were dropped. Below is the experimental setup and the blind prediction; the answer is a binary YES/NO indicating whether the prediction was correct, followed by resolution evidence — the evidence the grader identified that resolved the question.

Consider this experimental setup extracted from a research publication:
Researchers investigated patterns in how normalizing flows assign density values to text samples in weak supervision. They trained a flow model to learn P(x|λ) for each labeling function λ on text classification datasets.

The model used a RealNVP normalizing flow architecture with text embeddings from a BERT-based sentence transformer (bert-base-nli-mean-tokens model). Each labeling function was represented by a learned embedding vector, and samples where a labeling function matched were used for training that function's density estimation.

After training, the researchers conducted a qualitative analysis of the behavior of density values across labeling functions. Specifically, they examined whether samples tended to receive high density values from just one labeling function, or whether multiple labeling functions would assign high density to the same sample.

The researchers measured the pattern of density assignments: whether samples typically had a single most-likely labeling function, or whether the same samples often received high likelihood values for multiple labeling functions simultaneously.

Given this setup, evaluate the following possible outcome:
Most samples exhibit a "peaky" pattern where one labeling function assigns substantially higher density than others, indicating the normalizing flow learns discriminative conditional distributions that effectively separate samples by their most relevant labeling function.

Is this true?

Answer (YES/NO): NO